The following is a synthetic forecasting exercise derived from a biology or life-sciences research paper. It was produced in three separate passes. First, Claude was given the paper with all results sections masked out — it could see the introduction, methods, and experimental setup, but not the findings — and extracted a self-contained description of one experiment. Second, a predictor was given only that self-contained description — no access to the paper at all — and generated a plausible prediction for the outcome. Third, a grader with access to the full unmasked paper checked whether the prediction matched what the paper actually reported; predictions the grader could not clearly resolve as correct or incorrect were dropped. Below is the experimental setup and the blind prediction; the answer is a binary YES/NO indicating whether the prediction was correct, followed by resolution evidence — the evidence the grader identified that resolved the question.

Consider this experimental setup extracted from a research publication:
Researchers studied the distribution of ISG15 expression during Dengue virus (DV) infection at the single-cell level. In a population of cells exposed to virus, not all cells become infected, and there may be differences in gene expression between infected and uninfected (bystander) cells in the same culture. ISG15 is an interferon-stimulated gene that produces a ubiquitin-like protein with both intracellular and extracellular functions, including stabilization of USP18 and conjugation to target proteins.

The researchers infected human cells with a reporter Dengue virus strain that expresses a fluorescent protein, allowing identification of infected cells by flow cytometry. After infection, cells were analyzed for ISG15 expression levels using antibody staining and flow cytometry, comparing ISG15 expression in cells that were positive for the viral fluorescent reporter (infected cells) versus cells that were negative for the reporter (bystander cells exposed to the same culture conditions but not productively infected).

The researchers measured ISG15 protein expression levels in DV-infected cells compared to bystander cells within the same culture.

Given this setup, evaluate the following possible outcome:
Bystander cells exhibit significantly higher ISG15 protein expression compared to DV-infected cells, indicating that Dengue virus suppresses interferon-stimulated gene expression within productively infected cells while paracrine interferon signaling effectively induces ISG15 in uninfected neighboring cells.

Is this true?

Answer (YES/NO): NO